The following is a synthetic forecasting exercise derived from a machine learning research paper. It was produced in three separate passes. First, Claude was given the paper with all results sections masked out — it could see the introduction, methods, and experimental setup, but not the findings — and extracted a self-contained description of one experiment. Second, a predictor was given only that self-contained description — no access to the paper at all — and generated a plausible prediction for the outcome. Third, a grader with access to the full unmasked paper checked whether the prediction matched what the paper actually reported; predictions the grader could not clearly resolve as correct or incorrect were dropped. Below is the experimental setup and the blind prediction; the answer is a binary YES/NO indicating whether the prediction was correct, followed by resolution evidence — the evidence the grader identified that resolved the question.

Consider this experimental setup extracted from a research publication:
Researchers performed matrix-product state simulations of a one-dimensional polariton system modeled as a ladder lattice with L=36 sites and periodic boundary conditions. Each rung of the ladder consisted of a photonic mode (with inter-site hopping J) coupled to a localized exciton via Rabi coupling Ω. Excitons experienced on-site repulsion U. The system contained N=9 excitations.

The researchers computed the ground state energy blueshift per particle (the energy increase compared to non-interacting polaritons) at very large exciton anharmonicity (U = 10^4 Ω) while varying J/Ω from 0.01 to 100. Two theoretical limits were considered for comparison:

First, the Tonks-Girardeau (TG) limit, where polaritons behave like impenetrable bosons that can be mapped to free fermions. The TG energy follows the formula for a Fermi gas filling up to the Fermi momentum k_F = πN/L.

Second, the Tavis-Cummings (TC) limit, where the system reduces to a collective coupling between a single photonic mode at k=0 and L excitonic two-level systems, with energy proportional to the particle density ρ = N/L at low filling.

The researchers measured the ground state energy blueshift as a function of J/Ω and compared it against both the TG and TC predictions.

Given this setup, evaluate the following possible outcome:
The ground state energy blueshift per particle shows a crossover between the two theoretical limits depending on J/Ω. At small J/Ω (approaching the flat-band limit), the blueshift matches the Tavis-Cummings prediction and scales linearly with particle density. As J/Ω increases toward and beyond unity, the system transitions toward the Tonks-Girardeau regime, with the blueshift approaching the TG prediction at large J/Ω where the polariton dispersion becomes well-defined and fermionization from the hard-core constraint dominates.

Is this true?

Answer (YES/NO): NO